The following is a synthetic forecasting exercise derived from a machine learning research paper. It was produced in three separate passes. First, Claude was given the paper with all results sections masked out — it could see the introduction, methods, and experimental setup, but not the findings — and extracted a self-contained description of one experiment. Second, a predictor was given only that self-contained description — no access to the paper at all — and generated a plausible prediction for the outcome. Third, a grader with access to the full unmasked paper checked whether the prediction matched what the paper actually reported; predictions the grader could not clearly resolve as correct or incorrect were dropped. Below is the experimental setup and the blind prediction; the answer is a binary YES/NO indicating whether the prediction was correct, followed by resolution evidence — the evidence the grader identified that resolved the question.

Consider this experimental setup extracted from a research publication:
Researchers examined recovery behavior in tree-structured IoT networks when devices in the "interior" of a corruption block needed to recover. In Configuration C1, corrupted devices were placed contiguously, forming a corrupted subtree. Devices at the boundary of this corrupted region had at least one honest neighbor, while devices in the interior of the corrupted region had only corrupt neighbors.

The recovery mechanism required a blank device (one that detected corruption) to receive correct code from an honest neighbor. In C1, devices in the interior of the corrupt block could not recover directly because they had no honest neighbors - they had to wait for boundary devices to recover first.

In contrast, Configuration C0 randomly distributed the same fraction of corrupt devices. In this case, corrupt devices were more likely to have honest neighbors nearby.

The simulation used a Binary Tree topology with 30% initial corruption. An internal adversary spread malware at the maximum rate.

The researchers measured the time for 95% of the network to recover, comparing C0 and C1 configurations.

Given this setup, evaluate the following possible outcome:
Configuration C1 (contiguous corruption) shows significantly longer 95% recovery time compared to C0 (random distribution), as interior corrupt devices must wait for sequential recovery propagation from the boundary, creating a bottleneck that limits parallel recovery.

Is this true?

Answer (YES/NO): YES